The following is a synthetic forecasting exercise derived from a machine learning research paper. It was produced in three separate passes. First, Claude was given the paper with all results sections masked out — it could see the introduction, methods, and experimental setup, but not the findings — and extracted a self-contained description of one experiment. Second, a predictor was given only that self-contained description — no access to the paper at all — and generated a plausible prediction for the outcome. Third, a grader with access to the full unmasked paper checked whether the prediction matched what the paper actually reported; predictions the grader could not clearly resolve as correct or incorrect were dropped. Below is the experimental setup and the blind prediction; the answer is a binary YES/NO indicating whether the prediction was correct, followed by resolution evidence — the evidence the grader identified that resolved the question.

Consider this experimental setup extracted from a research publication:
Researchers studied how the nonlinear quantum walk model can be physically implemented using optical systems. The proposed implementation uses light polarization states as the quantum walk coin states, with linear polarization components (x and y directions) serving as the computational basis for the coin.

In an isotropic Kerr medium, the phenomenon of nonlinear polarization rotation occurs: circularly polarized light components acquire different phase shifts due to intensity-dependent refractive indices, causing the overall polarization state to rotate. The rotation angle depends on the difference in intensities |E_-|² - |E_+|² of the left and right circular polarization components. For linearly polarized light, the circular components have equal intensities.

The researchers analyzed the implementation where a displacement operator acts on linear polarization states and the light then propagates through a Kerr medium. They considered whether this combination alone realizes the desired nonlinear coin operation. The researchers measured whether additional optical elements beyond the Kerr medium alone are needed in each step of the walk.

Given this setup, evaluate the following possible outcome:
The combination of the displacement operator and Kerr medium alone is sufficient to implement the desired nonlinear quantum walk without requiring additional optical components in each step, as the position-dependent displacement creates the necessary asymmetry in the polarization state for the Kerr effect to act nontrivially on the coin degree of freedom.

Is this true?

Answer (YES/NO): NO